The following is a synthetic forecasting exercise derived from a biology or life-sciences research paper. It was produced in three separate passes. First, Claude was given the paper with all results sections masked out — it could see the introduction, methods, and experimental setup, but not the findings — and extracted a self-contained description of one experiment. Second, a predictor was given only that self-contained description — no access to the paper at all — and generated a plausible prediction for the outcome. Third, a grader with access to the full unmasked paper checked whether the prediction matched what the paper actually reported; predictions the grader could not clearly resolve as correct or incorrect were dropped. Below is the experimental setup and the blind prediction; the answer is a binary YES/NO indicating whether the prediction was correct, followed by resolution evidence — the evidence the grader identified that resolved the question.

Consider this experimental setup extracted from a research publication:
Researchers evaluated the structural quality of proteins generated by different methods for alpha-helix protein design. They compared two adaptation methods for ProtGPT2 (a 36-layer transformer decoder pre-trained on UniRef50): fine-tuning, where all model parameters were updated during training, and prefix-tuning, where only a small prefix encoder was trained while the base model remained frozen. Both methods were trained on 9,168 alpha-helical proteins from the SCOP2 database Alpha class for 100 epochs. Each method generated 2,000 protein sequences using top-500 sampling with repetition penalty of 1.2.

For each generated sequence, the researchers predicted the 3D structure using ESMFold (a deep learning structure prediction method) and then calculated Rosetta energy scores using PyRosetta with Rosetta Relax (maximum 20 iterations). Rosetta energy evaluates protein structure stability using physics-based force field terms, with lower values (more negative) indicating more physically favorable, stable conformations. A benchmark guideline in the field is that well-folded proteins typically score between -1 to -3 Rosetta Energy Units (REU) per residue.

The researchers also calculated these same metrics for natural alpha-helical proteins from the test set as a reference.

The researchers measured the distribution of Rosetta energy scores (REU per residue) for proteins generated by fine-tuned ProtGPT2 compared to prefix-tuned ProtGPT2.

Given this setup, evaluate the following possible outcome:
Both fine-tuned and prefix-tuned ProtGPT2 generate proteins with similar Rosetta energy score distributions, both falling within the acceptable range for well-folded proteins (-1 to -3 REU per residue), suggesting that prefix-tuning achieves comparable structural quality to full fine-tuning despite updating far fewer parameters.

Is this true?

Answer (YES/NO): NO